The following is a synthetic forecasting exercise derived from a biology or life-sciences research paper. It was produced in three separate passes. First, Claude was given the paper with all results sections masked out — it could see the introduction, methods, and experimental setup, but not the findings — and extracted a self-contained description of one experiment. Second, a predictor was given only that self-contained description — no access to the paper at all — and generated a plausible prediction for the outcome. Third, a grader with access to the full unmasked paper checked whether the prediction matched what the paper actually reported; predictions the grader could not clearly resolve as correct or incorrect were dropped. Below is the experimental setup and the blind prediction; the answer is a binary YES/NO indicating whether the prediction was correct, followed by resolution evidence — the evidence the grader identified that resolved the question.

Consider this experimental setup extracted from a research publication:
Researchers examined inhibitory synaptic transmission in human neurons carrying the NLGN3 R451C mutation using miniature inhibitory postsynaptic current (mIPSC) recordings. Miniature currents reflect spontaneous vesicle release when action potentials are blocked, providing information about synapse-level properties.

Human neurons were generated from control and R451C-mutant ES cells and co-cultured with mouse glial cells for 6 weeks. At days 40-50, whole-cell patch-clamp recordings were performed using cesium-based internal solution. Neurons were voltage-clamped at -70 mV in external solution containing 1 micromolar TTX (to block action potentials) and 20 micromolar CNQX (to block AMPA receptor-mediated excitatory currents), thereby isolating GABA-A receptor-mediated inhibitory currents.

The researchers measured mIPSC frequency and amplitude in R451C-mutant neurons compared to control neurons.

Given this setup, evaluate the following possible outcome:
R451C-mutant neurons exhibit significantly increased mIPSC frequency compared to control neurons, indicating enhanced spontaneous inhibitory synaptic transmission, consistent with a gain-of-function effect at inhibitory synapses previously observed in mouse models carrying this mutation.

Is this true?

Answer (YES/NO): NO